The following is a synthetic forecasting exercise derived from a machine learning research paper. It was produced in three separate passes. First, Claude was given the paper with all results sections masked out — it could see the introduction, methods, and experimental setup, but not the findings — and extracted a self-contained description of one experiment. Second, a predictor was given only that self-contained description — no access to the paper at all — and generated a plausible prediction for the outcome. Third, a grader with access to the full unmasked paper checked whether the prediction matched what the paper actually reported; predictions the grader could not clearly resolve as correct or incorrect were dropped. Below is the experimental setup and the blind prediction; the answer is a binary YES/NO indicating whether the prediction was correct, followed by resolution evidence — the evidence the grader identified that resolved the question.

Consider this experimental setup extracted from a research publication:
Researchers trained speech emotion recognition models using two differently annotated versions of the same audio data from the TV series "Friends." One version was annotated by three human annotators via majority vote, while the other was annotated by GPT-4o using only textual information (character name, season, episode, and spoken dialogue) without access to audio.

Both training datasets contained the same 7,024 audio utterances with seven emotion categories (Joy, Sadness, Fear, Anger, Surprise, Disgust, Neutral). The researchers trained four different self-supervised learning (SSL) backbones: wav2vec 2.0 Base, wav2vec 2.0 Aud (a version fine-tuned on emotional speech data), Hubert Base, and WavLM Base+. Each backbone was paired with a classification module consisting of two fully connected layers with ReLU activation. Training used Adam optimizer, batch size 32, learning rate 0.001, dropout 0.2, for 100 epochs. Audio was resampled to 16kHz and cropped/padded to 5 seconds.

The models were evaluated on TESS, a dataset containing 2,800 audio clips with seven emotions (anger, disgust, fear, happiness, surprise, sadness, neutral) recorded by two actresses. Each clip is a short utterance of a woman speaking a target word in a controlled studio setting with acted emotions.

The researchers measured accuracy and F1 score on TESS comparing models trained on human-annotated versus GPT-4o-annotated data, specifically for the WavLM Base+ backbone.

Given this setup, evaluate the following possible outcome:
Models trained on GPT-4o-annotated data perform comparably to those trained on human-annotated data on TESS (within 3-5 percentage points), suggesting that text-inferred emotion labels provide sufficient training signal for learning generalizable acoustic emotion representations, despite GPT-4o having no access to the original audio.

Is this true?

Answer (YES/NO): YES